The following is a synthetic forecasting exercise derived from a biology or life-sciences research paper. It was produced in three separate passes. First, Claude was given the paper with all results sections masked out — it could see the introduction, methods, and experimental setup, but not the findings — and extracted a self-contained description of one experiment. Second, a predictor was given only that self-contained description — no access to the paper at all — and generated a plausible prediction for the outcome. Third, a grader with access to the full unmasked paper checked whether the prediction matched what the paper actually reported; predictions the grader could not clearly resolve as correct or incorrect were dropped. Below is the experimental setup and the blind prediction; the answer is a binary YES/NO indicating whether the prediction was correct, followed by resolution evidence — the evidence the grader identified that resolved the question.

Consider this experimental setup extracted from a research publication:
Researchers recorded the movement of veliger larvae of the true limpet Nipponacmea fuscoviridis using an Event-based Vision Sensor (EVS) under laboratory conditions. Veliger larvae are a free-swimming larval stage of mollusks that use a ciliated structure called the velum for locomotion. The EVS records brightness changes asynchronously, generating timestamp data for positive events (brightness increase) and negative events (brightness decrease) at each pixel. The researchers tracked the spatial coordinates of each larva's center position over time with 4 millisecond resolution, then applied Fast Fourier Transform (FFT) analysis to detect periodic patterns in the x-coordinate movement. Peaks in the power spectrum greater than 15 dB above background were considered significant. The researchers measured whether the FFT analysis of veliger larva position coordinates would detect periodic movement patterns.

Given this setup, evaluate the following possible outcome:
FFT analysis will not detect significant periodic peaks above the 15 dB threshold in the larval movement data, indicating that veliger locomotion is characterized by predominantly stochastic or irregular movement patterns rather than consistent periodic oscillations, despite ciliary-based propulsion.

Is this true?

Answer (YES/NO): NO